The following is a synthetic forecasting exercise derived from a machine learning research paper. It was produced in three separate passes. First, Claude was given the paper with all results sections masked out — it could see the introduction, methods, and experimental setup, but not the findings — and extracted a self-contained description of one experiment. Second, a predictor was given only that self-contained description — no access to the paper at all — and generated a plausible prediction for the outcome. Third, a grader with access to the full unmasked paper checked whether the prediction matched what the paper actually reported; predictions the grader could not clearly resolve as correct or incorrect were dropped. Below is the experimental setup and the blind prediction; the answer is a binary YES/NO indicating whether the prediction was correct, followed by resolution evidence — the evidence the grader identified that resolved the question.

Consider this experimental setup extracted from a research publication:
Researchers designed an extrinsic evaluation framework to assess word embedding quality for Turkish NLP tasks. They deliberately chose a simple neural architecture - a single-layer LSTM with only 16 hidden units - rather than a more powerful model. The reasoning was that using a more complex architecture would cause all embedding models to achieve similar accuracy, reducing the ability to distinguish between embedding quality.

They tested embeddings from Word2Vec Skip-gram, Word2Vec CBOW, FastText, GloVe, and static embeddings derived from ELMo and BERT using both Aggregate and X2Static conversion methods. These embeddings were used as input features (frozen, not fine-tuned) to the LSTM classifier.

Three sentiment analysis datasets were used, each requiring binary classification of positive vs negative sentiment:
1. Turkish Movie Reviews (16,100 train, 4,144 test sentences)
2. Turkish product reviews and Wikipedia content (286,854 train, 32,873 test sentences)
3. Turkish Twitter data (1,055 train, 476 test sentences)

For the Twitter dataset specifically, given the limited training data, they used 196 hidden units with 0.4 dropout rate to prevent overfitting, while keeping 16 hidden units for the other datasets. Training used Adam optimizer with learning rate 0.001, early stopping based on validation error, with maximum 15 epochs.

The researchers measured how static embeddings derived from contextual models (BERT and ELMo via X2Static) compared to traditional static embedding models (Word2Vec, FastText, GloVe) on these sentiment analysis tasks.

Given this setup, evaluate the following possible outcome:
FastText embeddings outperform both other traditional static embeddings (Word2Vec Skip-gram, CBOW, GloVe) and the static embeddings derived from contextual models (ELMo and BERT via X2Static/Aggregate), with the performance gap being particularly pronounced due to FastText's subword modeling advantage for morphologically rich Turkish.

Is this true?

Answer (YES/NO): NO